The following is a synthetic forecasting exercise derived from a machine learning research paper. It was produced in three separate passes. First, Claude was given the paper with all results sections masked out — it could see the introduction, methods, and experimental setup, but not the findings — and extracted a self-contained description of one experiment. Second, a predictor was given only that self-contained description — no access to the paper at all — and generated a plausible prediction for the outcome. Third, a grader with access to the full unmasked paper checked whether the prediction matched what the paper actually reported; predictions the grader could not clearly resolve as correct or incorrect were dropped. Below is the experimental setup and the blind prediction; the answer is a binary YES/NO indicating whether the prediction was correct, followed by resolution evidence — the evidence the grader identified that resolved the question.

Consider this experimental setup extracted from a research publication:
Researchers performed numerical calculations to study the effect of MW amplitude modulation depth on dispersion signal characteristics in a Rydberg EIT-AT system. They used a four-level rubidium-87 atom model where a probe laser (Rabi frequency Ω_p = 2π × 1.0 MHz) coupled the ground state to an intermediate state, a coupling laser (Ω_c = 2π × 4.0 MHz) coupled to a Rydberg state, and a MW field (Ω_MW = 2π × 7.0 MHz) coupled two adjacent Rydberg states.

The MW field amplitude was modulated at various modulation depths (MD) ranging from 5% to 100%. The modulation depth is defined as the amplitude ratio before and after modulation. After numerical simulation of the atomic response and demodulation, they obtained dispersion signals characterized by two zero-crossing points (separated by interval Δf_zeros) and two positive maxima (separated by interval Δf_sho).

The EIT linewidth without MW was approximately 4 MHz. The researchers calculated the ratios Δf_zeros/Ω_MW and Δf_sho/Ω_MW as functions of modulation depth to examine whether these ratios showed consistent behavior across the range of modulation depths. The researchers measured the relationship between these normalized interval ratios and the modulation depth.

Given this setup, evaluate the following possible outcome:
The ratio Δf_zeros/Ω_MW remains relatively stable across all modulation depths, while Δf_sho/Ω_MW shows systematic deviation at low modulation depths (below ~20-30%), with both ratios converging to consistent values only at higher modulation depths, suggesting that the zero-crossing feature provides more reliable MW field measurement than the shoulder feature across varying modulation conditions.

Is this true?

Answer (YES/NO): NO